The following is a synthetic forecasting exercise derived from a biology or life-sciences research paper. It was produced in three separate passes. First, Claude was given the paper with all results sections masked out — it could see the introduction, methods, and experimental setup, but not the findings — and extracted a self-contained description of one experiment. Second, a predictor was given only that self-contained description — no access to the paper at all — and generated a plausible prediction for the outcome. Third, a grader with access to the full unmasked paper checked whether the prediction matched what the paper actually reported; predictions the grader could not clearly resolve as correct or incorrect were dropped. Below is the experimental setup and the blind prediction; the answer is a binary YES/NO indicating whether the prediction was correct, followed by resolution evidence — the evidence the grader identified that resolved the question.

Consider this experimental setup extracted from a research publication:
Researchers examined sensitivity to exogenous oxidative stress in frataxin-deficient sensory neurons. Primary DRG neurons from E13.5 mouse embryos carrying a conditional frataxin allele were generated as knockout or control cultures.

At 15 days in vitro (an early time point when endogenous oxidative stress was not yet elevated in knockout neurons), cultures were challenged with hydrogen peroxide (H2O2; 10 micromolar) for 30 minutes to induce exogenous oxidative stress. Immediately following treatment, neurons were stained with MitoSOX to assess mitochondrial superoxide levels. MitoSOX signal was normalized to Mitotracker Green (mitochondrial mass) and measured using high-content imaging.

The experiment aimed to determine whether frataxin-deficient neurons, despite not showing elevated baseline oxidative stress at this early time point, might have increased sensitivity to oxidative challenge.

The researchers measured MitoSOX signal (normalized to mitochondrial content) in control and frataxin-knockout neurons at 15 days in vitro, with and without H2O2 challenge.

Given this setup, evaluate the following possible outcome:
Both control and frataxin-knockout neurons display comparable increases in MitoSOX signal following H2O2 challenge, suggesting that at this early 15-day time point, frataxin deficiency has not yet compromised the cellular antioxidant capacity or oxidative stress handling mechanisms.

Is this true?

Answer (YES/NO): NO